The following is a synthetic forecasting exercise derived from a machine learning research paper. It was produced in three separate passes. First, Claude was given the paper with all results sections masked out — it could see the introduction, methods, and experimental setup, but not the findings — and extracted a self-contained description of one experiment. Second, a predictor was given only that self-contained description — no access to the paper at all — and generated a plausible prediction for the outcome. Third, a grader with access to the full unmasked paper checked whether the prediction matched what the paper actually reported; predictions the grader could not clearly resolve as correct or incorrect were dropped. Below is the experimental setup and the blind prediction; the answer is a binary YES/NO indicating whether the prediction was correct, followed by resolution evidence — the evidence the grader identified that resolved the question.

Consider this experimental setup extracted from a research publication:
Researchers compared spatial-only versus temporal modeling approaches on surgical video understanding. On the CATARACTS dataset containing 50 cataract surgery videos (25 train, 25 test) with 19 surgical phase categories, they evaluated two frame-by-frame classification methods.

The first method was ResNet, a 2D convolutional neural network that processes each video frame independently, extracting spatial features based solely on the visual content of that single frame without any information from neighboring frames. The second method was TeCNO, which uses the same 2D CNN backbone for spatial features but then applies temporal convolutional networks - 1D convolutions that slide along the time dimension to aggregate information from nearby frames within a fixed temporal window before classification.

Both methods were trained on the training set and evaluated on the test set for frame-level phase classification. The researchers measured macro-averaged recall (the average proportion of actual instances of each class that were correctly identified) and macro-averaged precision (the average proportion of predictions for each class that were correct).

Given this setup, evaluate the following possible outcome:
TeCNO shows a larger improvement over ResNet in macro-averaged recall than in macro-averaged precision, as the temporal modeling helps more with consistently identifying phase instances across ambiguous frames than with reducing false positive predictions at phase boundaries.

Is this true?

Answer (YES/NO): NO